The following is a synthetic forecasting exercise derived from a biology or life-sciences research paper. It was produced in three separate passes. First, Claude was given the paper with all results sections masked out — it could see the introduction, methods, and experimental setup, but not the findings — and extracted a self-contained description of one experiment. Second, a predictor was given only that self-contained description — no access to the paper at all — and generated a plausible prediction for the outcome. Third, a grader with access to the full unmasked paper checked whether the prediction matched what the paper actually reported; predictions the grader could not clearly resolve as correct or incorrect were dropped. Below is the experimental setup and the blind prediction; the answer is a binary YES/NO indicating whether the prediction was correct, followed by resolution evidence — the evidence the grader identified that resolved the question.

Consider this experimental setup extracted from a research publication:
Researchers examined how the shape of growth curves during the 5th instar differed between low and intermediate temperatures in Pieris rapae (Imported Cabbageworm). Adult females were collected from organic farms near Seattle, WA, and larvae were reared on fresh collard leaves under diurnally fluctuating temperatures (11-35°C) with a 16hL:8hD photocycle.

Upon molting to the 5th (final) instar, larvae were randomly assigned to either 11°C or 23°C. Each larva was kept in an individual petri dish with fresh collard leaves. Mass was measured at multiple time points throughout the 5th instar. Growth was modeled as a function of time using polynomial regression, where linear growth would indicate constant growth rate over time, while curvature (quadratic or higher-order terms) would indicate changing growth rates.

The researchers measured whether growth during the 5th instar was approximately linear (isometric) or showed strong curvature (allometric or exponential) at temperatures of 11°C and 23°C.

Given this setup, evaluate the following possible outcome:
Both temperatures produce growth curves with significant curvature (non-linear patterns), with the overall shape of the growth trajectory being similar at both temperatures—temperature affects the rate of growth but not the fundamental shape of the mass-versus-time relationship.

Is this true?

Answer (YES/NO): NO